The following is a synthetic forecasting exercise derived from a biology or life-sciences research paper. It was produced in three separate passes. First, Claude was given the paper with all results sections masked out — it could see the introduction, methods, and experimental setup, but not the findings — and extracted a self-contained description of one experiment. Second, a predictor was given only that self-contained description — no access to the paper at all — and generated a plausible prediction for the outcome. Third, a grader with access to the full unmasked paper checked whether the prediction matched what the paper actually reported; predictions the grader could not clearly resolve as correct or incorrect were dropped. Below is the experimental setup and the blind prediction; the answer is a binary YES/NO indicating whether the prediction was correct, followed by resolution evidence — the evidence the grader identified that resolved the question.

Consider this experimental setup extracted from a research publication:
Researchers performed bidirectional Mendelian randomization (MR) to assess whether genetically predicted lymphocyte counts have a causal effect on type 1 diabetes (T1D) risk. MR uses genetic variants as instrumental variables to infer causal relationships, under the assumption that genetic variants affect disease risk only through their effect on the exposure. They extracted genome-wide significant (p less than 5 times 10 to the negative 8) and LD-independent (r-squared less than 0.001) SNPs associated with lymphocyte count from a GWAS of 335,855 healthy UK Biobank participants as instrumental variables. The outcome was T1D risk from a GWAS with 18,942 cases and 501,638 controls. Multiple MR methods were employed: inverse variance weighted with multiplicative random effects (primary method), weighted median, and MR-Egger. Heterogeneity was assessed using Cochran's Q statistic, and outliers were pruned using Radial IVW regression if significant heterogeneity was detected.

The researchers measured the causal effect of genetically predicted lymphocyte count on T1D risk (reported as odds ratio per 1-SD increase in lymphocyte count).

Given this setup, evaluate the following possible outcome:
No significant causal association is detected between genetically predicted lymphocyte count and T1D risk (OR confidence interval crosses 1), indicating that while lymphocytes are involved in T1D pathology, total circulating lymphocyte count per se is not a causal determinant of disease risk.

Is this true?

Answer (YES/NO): NO